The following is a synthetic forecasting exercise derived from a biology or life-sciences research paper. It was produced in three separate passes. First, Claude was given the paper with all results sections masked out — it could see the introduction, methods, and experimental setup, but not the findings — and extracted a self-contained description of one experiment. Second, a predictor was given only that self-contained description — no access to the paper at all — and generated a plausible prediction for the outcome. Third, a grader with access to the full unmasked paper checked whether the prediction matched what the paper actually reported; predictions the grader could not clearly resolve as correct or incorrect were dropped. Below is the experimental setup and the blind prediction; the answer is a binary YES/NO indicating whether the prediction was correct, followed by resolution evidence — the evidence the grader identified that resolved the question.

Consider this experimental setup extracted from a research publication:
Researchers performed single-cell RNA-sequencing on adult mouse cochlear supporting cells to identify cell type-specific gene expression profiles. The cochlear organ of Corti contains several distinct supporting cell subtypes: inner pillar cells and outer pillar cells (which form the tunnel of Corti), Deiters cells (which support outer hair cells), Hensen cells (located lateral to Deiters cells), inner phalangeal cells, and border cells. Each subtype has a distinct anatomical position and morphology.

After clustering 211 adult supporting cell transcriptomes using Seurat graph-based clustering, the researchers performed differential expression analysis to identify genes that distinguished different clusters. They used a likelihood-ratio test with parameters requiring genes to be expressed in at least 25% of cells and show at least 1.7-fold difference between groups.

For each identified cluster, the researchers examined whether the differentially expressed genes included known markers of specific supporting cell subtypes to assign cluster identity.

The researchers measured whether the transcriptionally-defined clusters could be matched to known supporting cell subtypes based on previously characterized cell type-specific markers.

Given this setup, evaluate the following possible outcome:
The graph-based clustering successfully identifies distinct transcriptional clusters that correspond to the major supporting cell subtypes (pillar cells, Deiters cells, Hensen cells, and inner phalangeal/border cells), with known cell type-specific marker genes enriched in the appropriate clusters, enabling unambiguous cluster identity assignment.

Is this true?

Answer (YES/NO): NO